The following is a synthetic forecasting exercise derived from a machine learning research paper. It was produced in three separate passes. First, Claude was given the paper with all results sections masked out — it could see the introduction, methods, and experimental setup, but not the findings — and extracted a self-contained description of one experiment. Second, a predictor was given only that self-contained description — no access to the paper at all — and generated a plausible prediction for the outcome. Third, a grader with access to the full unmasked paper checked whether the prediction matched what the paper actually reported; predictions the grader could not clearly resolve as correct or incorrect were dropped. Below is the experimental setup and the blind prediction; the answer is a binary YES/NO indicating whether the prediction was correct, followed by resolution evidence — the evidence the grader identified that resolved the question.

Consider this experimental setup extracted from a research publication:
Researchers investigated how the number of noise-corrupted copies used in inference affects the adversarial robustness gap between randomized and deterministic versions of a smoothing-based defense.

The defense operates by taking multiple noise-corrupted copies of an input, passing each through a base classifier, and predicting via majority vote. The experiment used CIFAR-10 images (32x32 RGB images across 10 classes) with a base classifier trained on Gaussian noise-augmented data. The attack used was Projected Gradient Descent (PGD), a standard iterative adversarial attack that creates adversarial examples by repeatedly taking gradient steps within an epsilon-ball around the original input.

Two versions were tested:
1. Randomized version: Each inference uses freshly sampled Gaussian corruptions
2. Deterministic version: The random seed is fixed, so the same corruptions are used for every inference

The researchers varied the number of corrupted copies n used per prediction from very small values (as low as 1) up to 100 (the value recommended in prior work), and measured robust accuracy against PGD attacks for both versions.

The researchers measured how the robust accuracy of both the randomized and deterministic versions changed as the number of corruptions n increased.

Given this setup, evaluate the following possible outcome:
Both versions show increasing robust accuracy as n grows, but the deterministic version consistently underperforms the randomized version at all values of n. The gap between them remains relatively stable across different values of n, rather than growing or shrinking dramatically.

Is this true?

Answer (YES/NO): NO